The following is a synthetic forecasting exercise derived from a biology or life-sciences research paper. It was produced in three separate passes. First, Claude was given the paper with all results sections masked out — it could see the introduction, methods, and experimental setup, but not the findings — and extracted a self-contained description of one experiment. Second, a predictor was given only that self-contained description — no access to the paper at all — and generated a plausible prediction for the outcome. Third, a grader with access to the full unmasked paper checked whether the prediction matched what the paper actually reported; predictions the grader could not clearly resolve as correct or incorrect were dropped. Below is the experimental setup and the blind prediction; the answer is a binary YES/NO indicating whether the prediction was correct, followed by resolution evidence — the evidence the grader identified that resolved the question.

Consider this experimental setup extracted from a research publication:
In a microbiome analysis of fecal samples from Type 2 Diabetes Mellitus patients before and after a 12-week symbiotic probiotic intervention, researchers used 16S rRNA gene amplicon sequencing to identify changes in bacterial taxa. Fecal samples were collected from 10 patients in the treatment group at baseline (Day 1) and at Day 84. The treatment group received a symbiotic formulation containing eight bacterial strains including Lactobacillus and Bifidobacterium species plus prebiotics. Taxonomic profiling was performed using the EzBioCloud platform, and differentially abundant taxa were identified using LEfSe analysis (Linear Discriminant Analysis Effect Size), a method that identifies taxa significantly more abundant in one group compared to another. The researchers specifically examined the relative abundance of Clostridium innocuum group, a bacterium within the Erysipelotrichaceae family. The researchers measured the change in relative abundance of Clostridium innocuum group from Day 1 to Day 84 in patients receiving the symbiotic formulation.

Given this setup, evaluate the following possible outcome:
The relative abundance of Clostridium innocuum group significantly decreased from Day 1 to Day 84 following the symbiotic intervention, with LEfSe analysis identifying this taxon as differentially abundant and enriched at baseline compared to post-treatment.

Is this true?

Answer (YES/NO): YES